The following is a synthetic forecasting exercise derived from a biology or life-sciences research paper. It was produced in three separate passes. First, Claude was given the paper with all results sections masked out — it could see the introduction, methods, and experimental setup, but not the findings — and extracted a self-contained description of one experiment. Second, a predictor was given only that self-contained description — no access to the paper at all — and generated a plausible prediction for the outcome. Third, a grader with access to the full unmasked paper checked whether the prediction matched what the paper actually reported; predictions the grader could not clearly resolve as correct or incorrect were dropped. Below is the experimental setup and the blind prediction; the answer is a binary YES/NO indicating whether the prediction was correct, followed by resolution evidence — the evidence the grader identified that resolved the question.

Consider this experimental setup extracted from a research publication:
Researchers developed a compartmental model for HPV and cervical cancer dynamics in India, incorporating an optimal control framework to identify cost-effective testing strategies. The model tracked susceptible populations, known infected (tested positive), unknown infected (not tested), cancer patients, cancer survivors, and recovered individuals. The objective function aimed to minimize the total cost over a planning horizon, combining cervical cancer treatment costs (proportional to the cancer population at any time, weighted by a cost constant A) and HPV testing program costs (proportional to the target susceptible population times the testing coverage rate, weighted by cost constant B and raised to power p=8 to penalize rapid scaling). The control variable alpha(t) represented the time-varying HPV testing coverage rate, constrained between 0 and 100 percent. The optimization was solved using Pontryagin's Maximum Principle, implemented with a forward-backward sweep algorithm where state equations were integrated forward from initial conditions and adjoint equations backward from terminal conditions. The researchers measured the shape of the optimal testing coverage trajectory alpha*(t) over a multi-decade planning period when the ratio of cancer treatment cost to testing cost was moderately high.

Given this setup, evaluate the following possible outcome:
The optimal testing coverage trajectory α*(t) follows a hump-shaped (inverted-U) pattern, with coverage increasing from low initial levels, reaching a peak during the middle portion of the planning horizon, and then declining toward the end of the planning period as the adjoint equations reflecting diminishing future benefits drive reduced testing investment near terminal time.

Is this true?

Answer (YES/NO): NO